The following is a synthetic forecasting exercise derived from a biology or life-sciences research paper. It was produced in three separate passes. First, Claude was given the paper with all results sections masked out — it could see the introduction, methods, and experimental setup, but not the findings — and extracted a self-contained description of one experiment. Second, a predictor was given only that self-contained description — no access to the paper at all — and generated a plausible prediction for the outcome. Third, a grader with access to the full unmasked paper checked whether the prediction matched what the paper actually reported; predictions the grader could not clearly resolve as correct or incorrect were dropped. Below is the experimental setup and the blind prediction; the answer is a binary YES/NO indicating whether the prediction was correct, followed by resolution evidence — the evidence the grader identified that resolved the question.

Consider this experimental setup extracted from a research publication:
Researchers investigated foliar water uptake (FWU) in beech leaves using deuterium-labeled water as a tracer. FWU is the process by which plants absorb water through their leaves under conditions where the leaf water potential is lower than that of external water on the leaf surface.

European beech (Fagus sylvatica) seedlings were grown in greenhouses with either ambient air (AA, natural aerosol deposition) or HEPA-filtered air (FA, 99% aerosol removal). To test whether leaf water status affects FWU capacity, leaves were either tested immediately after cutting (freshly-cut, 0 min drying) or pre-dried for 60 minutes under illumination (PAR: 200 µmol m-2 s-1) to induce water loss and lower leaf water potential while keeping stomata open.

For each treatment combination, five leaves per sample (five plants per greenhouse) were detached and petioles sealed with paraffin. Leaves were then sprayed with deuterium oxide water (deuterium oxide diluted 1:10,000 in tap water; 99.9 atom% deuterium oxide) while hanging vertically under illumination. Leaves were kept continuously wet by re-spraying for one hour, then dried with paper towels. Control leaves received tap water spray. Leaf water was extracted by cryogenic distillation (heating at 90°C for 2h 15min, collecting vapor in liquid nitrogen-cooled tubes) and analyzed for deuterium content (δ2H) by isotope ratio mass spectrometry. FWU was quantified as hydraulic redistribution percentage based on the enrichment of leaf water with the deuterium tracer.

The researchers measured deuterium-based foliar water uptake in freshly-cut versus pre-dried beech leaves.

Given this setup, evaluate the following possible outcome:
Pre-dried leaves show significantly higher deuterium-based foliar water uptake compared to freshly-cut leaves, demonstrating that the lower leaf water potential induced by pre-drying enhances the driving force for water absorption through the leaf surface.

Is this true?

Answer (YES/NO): NO